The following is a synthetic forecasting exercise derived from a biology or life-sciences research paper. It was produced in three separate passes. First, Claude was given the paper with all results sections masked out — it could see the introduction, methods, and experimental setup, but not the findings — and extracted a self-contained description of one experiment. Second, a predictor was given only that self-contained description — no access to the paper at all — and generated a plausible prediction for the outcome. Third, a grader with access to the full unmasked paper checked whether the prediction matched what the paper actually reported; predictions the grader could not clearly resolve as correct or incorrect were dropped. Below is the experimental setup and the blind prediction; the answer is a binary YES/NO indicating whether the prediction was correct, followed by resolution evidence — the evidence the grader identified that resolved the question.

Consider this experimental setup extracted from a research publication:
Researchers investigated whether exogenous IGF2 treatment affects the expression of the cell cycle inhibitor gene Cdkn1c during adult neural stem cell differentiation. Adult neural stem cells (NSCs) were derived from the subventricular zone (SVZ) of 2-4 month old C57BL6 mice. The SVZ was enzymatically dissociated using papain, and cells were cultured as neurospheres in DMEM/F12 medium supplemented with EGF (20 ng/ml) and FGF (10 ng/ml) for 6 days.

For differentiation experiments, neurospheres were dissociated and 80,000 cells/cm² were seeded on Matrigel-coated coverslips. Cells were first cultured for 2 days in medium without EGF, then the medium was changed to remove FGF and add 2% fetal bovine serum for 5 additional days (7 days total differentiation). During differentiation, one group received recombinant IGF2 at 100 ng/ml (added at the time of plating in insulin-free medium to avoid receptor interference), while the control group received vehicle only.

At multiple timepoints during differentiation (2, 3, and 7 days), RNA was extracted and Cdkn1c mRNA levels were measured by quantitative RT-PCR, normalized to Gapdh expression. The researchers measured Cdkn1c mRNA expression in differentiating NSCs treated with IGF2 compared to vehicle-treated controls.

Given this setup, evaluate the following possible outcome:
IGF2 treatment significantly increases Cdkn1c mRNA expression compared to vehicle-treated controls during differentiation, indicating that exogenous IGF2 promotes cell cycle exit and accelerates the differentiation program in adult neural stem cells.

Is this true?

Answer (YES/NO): YES